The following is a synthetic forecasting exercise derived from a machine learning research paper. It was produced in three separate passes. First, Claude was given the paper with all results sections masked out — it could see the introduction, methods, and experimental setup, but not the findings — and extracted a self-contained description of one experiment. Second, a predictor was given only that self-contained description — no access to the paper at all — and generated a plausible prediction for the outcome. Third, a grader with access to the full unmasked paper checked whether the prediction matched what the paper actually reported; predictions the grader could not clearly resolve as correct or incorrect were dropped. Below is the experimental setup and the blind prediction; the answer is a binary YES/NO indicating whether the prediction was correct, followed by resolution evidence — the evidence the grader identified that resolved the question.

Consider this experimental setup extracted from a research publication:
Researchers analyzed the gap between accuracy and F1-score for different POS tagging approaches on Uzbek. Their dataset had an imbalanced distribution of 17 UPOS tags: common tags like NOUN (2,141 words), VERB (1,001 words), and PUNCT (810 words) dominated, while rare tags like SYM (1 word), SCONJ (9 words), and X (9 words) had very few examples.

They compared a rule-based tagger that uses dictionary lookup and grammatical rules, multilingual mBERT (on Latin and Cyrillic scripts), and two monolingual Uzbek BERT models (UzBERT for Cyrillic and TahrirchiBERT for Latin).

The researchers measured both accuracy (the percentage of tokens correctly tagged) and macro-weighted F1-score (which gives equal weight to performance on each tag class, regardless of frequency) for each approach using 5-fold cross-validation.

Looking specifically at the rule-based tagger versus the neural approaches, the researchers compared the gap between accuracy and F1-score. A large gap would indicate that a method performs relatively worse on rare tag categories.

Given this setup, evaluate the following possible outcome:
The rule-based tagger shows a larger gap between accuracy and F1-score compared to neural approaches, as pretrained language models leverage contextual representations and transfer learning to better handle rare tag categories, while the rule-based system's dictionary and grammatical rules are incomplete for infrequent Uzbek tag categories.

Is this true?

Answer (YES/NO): YES